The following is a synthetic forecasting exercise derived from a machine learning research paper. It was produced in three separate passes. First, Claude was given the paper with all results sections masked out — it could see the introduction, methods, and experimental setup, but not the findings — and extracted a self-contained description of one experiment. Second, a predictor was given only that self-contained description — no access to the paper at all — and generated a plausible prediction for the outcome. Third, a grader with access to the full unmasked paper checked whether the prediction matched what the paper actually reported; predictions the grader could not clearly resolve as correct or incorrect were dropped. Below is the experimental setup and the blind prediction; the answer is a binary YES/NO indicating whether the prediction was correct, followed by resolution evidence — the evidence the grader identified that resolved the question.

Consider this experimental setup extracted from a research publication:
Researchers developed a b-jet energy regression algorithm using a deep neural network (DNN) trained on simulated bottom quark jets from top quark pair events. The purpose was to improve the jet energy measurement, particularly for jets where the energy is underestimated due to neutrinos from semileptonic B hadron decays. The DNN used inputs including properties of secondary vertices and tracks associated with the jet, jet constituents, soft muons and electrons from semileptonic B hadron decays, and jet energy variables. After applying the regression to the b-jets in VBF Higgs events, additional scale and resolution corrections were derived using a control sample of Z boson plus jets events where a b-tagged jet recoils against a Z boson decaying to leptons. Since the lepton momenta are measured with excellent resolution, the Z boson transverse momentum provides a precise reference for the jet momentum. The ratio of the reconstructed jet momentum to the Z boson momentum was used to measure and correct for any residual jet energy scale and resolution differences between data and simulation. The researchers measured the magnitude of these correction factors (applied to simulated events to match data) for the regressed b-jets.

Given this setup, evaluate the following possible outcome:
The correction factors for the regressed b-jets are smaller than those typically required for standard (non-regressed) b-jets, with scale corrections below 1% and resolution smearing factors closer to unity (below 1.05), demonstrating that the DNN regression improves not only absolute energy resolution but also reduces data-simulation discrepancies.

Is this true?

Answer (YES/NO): NO